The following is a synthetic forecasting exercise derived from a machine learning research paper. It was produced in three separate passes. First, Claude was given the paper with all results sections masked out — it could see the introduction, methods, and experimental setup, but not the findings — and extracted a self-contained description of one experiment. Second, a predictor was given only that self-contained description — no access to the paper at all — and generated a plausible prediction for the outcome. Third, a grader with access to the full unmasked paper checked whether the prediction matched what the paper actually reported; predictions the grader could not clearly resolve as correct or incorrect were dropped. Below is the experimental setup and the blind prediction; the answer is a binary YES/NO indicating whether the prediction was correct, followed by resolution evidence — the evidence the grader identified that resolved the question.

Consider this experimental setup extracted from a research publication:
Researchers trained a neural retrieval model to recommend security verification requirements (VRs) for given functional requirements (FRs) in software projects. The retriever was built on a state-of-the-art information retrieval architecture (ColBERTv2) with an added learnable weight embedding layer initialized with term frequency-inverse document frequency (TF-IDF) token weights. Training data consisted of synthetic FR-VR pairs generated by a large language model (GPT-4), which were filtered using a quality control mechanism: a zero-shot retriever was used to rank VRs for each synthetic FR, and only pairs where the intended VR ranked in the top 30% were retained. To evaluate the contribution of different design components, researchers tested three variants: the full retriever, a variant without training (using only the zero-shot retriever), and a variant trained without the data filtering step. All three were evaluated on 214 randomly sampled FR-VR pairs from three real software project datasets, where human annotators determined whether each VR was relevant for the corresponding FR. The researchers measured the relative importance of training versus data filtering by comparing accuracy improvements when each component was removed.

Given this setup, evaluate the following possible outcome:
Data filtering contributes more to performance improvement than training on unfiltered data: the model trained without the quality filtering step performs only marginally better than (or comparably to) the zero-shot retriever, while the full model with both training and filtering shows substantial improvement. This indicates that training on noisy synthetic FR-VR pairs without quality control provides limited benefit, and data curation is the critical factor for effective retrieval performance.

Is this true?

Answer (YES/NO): NO